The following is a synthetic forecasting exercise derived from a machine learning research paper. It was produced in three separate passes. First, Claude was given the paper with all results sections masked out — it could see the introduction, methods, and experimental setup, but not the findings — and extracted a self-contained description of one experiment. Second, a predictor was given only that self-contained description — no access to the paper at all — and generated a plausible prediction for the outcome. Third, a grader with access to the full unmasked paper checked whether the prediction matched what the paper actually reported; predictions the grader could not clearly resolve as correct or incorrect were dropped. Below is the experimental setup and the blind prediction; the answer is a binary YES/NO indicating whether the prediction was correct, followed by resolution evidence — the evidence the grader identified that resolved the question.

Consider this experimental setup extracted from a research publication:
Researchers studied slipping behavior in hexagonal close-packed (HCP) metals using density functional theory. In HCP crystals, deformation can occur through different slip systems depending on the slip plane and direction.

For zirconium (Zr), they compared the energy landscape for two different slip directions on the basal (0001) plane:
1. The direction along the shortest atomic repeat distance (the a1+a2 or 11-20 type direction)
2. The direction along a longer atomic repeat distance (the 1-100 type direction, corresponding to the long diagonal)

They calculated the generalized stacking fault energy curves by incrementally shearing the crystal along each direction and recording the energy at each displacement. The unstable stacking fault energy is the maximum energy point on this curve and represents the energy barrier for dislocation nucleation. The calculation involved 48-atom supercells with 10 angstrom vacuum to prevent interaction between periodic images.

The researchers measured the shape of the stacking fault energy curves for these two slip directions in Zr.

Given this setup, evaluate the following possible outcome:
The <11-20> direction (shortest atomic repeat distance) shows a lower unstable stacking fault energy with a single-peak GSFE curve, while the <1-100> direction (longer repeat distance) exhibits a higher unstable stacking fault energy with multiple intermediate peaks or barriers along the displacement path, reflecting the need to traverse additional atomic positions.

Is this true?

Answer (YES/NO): YES